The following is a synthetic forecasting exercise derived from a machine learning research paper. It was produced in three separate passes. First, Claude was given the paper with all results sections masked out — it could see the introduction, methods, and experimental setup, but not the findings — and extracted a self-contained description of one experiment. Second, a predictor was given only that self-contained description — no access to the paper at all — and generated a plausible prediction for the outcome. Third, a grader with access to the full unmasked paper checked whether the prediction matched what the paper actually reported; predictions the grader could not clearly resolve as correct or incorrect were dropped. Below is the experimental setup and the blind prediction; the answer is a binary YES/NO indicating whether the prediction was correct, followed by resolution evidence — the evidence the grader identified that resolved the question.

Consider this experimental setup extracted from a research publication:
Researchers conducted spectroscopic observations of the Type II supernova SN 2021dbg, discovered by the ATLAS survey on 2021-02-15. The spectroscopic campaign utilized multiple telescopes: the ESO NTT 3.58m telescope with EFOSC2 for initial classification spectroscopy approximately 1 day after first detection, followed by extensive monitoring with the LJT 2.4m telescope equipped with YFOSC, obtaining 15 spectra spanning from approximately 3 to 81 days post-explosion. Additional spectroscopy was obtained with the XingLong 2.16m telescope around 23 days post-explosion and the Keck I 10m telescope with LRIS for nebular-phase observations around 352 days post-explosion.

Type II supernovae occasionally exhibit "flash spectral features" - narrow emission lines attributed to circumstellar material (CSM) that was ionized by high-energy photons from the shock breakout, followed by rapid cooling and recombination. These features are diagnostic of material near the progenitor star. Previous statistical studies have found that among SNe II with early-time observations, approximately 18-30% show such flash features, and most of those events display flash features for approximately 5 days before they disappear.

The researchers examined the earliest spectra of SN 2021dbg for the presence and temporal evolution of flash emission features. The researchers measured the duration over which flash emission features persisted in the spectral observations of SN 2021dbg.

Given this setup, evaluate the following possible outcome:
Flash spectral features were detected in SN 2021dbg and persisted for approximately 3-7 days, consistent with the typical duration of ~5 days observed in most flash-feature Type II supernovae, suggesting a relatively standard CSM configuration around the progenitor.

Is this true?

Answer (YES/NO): YES